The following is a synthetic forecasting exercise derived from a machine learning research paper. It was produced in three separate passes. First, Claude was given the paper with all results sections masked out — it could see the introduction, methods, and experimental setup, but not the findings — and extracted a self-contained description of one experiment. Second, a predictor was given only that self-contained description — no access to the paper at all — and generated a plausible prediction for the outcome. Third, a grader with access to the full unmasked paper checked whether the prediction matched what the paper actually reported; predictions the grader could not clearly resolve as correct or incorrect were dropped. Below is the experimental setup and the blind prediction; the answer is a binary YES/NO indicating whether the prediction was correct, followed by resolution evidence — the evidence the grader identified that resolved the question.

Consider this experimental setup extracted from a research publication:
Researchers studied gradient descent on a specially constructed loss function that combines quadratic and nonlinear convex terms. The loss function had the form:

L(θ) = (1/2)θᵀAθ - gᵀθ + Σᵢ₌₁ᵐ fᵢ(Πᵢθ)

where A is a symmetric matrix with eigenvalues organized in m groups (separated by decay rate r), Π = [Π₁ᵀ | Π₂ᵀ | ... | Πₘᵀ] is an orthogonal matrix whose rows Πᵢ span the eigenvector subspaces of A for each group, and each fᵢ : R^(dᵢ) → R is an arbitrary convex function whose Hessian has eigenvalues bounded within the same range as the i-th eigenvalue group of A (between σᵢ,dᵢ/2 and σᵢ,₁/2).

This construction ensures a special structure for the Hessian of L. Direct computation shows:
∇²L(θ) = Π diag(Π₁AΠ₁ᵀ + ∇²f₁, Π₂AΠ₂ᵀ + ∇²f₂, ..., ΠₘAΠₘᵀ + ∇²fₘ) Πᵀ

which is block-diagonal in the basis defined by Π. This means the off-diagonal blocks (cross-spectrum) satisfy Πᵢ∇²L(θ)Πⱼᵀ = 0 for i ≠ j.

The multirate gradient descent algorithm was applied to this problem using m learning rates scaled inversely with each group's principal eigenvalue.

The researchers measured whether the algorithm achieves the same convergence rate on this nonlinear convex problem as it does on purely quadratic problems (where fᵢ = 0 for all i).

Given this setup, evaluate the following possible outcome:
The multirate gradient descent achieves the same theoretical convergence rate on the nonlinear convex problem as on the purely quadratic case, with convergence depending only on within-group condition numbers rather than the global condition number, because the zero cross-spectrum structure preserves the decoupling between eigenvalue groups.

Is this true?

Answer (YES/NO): YES